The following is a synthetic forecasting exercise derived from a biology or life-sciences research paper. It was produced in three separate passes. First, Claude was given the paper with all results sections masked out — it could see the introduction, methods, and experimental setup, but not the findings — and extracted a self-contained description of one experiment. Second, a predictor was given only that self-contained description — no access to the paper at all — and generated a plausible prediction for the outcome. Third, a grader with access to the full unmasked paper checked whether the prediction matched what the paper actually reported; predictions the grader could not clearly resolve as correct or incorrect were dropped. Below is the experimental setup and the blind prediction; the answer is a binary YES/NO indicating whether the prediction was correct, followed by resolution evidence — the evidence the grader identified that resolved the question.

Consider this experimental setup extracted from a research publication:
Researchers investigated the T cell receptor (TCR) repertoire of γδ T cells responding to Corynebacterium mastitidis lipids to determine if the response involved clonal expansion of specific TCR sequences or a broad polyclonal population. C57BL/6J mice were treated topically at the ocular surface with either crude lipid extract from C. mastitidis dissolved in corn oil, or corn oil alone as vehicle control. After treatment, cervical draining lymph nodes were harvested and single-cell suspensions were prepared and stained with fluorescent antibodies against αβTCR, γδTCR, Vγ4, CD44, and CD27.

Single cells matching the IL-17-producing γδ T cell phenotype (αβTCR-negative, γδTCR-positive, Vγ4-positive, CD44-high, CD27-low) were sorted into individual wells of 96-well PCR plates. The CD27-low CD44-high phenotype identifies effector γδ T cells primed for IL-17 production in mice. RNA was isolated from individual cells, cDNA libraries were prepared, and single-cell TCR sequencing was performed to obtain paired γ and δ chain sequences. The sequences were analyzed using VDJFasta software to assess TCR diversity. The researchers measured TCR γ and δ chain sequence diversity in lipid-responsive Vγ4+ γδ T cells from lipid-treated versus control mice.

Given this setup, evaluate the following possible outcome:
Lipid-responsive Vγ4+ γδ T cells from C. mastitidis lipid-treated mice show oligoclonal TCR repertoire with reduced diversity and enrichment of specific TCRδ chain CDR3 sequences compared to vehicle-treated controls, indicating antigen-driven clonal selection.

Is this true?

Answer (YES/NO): YES